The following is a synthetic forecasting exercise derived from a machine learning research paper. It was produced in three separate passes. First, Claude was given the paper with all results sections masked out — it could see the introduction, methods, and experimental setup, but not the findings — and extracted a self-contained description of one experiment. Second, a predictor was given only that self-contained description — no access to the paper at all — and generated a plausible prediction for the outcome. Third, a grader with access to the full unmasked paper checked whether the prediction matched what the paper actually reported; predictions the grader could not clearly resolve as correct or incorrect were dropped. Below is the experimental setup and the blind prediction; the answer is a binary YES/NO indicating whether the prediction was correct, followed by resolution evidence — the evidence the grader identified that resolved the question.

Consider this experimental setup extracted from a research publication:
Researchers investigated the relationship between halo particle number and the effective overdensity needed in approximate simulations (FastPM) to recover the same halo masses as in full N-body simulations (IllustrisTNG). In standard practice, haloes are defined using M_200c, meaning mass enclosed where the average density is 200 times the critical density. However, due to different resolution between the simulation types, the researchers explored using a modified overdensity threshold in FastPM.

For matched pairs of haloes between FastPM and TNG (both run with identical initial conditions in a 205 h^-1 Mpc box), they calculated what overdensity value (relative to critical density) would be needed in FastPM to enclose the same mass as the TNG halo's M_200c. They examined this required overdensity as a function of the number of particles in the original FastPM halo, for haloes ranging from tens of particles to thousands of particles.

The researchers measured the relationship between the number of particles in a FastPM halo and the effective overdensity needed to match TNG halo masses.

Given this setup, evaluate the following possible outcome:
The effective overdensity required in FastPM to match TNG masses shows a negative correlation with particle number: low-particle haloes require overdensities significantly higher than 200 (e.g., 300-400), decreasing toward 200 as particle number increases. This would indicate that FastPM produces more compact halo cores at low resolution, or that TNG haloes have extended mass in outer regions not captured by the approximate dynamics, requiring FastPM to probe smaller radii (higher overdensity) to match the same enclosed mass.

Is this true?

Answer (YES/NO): NO